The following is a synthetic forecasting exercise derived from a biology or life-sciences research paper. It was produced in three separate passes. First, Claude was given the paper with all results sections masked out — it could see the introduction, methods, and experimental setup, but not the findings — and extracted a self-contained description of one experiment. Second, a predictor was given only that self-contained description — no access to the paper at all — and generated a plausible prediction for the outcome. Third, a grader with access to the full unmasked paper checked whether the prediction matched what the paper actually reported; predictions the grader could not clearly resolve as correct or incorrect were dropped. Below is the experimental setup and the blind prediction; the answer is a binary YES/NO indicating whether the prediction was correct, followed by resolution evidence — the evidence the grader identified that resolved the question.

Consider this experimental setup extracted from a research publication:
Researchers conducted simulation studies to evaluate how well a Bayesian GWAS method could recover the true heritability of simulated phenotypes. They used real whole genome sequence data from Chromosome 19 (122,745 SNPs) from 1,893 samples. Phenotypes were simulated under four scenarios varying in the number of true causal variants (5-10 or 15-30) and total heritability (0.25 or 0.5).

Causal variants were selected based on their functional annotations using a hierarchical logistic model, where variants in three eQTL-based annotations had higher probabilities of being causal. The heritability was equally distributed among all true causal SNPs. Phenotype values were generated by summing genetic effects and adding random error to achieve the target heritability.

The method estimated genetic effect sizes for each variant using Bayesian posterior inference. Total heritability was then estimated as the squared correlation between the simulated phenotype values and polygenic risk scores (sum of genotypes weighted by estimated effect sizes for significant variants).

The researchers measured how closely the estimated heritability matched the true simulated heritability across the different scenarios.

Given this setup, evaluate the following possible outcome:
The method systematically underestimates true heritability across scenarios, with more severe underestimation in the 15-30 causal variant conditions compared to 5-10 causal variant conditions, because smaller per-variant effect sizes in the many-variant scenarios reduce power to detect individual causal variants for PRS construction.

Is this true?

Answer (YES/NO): NO